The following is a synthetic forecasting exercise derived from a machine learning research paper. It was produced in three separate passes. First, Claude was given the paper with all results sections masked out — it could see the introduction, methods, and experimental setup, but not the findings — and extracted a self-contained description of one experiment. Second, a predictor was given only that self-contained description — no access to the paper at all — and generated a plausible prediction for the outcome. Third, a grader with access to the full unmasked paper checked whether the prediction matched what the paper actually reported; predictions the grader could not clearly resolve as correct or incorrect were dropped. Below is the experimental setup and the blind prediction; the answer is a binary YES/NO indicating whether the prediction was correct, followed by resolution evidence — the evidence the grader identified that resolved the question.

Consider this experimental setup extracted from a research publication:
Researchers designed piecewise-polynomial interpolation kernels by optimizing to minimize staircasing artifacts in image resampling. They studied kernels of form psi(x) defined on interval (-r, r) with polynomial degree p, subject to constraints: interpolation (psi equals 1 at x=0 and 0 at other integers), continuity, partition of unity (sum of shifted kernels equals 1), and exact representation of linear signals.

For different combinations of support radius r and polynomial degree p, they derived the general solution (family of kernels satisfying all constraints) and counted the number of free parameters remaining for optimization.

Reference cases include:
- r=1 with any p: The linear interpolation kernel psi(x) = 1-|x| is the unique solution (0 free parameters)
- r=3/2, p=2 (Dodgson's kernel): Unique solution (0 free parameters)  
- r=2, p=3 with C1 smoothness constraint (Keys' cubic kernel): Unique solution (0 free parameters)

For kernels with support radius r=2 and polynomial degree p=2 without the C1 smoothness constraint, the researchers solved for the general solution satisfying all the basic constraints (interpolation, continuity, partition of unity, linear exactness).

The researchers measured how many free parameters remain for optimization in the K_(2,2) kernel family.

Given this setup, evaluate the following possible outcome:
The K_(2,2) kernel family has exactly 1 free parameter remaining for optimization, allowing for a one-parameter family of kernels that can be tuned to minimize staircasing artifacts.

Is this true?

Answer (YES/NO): YES